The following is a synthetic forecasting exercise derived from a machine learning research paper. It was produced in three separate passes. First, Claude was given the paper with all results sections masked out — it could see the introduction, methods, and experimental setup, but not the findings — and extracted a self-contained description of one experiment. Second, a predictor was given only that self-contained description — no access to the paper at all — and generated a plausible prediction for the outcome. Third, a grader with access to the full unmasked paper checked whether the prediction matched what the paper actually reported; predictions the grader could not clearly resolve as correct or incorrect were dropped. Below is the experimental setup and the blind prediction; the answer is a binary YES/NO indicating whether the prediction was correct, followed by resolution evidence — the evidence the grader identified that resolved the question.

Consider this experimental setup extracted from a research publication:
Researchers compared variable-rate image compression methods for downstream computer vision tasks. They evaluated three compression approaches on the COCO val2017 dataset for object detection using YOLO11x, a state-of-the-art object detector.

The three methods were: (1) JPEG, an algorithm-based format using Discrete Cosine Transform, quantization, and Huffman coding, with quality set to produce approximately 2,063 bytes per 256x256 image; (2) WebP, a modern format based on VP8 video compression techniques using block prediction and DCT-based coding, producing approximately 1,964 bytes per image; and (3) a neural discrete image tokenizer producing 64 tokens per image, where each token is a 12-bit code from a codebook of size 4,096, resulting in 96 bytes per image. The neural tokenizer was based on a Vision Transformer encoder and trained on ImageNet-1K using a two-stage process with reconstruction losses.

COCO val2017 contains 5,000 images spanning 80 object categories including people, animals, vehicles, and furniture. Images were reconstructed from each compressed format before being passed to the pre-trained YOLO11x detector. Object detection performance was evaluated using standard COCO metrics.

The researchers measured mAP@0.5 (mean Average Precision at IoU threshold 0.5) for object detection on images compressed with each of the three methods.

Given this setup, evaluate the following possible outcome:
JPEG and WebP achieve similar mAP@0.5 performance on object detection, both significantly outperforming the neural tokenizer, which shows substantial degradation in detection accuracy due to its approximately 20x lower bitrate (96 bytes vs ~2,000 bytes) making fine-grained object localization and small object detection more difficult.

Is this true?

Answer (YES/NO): NO